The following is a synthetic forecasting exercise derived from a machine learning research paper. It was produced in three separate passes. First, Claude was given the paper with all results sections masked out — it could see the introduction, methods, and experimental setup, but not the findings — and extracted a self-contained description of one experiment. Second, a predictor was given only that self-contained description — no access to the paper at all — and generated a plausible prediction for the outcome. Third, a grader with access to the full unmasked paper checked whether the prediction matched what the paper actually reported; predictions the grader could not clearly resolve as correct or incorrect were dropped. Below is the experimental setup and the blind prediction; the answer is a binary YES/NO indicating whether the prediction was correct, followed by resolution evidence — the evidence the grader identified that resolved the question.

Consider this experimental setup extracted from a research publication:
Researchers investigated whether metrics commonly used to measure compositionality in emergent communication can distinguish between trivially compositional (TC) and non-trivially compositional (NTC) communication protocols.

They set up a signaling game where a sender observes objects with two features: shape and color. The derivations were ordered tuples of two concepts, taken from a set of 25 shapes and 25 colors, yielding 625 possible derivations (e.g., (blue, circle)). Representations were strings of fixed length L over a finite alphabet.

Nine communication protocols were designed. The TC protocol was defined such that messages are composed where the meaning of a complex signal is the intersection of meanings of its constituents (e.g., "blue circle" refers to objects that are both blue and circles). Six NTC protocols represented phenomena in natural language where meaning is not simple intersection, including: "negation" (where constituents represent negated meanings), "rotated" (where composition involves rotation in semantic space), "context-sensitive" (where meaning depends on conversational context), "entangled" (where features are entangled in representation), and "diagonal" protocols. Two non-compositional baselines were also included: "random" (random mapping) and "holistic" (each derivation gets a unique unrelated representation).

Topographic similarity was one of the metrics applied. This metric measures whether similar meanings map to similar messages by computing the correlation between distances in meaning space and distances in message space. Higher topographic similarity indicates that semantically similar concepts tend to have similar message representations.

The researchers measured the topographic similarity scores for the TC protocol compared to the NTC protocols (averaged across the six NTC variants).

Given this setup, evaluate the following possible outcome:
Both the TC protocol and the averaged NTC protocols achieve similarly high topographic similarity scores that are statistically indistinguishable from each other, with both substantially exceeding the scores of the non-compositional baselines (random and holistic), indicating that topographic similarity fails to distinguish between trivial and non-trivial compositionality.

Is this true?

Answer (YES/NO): NO